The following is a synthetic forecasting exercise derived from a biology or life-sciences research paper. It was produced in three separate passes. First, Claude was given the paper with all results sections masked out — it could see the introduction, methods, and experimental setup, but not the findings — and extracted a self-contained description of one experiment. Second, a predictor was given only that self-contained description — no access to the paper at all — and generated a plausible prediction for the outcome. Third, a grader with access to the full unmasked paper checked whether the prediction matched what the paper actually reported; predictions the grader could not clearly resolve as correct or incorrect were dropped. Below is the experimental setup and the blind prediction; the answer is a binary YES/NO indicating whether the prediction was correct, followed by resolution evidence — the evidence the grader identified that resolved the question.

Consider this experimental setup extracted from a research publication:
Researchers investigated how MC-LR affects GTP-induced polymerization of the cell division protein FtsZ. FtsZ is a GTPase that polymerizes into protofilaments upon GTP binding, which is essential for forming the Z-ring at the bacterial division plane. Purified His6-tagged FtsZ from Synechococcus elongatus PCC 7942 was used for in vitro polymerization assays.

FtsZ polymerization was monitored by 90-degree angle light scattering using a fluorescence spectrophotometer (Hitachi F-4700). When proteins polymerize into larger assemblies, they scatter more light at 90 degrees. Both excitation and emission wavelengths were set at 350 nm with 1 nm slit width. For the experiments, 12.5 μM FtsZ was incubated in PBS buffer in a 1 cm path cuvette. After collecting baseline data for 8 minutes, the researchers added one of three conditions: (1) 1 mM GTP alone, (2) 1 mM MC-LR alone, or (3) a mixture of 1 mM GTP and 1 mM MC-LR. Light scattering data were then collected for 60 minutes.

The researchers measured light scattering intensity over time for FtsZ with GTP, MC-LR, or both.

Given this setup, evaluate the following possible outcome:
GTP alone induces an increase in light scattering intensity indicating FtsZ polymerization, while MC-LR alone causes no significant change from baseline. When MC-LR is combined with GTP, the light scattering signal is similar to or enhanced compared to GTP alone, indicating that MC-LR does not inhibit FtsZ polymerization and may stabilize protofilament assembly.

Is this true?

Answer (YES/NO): NO